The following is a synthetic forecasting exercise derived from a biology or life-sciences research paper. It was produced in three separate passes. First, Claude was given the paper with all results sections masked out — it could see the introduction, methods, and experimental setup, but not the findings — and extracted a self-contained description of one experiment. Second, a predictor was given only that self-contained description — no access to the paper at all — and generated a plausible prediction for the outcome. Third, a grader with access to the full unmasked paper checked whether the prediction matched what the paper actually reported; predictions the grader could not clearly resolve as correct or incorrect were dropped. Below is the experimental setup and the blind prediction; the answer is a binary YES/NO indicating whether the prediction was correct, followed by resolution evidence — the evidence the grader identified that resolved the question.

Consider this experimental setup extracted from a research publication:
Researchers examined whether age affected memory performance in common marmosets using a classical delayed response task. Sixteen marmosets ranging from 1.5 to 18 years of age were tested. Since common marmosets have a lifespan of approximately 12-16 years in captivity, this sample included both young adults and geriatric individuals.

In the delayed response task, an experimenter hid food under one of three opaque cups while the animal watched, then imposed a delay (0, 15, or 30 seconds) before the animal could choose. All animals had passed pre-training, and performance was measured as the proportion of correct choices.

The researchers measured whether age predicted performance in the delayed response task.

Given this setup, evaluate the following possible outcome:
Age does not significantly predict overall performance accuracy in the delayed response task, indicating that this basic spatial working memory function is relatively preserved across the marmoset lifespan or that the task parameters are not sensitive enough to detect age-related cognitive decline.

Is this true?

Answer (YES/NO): YES